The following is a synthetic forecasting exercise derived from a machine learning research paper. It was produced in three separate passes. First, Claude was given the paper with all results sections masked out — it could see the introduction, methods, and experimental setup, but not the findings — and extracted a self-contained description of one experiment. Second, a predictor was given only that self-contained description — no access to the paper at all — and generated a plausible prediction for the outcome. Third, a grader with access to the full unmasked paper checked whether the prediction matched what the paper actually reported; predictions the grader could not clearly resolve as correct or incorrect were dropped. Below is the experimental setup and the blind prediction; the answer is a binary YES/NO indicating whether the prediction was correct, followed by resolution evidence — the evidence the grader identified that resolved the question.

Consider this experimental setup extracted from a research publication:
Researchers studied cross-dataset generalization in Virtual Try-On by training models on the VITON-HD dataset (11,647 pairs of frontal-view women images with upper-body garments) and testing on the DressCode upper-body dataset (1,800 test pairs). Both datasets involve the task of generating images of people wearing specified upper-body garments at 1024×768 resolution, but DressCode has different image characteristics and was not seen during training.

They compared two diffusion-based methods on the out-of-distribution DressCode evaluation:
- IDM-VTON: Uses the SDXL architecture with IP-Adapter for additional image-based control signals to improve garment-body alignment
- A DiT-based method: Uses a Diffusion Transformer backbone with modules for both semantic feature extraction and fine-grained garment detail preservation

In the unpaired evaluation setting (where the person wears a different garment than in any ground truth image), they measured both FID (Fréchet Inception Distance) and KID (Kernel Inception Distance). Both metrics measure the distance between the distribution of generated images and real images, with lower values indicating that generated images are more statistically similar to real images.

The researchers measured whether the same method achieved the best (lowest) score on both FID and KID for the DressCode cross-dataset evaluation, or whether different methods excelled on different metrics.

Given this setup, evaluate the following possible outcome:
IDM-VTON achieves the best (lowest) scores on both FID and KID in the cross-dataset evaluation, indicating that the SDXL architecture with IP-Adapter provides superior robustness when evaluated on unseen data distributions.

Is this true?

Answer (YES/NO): NO